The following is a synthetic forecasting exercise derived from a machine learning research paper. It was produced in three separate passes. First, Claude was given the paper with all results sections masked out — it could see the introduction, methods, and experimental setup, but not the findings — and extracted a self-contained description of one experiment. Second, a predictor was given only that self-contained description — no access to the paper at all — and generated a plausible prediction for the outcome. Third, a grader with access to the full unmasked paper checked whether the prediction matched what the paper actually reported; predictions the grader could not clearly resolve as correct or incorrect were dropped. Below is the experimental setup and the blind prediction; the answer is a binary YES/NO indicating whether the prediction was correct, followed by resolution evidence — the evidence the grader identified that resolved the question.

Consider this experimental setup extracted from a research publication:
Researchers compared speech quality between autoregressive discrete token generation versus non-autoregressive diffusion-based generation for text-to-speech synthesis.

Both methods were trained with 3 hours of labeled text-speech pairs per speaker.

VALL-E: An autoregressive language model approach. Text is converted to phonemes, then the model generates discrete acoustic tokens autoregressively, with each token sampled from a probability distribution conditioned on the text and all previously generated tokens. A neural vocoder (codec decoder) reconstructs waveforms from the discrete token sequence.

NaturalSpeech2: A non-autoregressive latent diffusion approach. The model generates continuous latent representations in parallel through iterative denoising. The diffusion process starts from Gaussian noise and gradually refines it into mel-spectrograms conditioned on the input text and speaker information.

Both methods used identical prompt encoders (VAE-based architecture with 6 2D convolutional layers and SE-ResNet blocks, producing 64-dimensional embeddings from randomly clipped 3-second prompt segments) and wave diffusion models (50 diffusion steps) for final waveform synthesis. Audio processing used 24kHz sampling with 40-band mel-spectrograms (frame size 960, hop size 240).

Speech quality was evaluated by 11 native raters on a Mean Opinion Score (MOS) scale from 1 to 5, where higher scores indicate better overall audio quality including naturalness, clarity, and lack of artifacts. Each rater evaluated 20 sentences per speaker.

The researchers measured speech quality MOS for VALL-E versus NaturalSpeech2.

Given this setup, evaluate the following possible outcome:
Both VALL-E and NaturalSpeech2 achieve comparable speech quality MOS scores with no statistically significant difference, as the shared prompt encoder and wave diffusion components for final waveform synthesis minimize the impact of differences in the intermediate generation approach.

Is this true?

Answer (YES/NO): NO